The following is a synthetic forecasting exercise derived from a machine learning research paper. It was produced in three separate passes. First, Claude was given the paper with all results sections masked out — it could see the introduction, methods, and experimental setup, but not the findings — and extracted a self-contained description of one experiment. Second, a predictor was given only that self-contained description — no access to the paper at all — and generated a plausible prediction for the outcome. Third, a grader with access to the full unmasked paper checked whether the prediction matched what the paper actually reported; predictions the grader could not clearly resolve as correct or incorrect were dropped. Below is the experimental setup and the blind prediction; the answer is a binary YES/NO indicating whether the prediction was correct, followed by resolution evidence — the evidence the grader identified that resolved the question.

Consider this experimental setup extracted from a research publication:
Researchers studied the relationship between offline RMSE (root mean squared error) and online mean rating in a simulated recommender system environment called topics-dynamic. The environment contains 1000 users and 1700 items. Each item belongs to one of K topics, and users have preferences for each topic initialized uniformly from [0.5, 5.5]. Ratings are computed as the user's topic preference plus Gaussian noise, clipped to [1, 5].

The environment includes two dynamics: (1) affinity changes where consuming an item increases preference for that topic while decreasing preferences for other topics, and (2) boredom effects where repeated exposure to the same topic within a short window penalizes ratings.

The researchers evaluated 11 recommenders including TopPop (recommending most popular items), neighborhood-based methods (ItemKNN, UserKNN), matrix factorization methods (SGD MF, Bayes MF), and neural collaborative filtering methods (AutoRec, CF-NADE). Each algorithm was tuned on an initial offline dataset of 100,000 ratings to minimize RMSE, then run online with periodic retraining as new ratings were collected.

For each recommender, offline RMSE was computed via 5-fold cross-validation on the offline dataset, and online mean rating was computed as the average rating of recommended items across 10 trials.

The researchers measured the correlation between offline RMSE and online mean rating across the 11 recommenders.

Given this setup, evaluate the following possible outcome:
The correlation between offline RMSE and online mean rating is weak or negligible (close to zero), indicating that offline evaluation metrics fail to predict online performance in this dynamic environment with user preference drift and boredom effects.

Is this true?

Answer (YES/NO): NO